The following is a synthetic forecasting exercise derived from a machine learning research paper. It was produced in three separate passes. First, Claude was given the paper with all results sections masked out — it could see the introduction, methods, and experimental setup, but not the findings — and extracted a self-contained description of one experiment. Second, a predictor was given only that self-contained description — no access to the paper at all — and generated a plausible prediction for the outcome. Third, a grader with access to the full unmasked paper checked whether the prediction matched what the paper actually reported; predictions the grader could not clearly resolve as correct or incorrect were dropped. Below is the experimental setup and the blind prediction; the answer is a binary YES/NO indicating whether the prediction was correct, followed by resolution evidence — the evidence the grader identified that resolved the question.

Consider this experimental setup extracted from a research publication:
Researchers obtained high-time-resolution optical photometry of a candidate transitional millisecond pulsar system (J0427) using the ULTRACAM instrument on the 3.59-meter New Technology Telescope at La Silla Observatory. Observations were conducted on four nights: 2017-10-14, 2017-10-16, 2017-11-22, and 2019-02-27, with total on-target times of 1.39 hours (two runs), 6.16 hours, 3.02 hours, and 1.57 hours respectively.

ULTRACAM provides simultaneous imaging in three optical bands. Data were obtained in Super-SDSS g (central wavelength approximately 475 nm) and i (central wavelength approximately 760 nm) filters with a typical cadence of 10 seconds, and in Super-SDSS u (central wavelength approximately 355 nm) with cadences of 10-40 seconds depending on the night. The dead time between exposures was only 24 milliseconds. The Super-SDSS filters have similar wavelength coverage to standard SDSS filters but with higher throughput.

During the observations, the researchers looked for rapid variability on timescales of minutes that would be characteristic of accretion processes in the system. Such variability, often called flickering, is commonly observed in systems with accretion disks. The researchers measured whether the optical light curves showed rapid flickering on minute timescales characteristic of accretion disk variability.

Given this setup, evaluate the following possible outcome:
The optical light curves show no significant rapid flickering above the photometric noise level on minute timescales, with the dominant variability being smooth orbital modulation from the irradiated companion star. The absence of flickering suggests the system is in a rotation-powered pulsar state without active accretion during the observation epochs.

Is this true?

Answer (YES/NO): NO